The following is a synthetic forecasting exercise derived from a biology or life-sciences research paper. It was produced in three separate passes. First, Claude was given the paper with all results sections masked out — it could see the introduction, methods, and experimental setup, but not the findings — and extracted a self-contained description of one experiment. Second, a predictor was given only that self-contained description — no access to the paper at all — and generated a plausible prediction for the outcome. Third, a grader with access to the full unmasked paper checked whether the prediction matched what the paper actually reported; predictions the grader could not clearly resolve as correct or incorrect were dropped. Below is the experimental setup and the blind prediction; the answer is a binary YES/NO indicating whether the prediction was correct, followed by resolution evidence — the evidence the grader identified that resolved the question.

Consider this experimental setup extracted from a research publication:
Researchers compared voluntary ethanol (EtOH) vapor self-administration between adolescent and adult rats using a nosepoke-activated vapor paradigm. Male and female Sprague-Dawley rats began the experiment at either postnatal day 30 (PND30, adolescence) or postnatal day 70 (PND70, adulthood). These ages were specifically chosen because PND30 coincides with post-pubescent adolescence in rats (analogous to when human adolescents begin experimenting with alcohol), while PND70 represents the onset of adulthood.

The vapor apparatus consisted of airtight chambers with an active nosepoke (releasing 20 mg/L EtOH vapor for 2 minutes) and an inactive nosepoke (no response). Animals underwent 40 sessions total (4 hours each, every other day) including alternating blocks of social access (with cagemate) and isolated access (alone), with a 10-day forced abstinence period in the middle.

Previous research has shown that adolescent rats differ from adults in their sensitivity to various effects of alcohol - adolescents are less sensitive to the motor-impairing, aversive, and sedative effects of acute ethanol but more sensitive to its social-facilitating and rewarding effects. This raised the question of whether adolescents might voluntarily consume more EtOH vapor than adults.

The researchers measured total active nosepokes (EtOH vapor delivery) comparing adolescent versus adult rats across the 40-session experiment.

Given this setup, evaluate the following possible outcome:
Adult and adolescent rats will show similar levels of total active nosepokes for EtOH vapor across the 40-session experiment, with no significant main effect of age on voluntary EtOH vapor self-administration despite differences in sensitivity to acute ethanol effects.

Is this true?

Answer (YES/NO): YES